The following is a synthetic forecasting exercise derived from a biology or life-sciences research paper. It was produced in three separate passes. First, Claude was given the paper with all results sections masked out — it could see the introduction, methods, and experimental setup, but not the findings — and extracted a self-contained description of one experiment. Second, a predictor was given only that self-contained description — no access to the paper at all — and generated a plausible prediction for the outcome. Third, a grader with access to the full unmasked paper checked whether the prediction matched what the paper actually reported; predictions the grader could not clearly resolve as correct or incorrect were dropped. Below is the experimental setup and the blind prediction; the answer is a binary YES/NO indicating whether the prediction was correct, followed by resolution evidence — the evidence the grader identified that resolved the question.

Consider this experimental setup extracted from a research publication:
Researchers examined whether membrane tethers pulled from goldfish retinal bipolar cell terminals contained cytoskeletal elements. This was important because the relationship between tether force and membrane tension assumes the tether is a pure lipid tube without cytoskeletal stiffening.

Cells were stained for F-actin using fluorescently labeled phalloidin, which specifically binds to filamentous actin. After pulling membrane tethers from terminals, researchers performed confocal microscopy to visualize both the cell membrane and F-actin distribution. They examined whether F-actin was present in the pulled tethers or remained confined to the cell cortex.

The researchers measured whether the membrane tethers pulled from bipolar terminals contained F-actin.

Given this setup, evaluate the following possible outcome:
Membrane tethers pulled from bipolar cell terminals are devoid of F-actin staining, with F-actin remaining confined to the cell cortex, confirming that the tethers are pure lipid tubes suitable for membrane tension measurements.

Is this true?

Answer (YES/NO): YES